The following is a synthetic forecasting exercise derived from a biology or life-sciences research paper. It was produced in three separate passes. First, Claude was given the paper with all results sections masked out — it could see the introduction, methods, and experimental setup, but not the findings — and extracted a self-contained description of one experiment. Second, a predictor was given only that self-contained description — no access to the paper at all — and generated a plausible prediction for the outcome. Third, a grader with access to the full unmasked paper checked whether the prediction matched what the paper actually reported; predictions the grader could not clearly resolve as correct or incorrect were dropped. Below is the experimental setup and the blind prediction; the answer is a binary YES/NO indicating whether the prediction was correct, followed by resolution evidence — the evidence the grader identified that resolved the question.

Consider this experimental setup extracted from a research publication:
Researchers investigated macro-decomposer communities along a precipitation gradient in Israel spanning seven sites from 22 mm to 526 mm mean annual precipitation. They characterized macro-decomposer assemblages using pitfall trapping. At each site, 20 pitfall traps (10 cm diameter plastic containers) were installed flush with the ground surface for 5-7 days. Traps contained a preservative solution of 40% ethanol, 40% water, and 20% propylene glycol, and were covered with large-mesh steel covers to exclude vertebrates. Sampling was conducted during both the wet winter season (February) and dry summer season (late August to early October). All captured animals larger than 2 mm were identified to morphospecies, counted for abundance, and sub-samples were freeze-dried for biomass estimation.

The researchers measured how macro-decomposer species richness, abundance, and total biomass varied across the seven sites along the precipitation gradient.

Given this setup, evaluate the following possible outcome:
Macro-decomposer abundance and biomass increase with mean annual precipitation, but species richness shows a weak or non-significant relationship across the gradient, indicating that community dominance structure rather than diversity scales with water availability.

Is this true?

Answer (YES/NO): NO